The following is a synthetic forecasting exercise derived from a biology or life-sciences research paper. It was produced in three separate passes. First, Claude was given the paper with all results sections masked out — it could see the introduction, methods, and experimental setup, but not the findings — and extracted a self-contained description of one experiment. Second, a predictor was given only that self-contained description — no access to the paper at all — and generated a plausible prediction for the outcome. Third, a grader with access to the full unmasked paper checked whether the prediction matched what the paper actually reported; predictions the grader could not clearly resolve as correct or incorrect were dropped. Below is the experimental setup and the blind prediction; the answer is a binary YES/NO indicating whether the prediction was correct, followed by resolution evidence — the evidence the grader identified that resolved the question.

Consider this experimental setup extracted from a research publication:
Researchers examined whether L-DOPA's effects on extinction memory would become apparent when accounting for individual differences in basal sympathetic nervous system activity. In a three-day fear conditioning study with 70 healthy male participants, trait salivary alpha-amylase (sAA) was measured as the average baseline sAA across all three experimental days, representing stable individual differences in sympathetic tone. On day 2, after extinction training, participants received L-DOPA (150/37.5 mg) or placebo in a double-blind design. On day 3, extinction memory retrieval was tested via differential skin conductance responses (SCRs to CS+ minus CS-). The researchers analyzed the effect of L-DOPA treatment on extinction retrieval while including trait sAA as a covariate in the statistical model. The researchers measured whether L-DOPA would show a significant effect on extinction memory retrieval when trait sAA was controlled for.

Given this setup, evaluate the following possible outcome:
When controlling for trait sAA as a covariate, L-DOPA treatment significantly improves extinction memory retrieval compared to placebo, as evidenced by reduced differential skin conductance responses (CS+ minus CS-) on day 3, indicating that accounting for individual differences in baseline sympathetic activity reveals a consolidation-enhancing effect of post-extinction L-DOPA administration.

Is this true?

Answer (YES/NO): YES